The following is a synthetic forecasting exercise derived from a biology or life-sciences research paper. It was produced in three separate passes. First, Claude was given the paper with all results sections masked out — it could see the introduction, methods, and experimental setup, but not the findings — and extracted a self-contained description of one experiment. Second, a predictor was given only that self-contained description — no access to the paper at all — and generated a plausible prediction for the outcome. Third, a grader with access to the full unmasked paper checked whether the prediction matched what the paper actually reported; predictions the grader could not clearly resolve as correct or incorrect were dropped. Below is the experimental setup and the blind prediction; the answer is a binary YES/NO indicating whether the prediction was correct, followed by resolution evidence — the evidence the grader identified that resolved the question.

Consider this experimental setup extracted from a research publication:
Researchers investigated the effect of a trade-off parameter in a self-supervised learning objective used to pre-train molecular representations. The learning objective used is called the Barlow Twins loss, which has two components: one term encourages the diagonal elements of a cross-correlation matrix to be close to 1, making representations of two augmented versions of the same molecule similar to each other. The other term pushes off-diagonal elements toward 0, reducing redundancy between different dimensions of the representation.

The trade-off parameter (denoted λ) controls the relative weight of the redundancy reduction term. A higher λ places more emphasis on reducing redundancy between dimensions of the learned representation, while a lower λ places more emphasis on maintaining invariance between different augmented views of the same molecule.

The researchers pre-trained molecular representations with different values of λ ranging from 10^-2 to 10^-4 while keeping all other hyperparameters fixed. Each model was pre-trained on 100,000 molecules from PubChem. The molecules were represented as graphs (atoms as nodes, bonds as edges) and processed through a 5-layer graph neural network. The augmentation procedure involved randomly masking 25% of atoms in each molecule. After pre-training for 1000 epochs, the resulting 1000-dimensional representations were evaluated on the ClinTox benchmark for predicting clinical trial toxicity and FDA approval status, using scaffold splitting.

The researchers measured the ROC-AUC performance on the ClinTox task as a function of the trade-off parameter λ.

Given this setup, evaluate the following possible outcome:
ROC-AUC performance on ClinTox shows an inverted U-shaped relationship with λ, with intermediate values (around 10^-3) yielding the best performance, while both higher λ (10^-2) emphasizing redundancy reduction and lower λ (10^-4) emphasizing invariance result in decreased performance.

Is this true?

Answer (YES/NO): NO